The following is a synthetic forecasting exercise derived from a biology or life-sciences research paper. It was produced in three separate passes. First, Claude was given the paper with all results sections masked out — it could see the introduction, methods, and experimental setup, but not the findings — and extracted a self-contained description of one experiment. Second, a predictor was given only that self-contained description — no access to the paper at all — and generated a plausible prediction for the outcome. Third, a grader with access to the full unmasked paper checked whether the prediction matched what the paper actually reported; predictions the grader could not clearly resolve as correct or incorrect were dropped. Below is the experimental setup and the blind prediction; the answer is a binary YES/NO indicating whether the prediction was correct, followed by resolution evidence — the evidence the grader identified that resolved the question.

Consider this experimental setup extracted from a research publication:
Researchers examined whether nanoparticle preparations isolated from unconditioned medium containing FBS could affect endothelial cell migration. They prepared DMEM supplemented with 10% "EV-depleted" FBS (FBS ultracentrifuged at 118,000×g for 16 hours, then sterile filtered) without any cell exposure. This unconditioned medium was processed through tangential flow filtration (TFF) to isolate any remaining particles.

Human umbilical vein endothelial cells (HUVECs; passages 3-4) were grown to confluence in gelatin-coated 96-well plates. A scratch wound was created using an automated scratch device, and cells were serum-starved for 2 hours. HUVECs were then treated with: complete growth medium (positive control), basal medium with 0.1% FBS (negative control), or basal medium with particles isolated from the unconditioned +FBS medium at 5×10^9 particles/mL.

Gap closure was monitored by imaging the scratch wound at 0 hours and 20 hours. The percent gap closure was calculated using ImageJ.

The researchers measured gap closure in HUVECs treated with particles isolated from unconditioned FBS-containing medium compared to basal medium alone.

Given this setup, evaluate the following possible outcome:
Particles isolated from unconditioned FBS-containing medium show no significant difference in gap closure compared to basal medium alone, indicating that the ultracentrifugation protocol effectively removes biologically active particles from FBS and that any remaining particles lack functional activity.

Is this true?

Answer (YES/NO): NO